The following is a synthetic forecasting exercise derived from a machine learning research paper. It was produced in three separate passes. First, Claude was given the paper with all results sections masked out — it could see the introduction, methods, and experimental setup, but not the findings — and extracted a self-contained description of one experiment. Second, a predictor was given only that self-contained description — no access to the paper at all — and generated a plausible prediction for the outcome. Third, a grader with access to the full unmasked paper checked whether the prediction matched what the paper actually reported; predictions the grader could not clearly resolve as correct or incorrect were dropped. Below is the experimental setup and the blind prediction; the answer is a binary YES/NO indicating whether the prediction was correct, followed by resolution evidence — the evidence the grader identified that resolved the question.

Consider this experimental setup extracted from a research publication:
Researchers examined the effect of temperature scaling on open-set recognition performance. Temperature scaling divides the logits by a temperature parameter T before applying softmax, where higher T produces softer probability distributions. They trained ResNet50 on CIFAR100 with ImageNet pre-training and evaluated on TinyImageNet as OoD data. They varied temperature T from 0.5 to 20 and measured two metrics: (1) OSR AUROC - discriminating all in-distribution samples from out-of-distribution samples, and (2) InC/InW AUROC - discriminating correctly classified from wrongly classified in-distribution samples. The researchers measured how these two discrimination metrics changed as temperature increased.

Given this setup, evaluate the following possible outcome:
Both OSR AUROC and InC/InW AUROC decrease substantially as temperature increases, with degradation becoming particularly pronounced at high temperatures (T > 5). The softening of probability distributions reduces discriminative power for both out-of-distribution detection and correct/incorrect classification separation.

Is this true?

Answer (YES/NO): NO